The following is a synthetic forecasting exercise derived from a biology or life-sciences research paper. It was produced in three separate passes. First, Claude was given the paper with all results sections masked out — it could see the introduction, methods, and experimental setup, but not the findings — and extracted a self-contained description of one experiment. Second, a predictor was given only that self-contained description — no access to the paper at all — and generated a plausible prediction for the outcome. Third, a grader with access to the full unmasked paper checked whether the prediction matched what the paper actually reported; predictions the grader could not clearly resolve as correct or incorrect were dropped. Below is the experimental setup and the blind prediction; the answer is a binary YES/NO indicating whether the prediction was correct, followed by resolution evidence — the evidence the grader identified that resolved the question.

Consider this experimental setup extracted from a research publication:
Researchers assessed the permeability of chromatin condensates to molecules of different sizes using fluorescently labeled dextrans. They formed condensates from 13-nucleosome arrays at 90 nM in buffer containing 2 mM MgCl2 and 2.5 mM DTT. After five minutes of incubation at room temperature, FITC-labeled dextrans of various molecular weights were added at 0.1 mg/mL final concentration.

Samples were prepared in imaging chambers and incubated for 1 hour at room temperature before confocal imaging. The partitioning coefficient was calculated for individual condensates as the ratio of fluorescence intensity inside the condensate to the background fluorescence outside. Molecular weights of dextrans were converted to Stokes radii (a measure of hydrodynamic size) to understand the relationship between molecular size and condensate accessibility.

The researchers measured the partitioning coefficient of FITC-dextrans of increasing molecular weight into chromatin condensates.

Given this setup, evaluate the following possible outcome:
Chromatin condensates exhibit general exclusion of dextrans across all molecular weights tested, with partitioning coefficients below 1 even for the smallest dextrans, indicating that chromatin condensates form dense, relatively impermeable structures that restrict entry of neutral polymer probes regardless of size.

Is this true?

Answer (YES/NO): NO